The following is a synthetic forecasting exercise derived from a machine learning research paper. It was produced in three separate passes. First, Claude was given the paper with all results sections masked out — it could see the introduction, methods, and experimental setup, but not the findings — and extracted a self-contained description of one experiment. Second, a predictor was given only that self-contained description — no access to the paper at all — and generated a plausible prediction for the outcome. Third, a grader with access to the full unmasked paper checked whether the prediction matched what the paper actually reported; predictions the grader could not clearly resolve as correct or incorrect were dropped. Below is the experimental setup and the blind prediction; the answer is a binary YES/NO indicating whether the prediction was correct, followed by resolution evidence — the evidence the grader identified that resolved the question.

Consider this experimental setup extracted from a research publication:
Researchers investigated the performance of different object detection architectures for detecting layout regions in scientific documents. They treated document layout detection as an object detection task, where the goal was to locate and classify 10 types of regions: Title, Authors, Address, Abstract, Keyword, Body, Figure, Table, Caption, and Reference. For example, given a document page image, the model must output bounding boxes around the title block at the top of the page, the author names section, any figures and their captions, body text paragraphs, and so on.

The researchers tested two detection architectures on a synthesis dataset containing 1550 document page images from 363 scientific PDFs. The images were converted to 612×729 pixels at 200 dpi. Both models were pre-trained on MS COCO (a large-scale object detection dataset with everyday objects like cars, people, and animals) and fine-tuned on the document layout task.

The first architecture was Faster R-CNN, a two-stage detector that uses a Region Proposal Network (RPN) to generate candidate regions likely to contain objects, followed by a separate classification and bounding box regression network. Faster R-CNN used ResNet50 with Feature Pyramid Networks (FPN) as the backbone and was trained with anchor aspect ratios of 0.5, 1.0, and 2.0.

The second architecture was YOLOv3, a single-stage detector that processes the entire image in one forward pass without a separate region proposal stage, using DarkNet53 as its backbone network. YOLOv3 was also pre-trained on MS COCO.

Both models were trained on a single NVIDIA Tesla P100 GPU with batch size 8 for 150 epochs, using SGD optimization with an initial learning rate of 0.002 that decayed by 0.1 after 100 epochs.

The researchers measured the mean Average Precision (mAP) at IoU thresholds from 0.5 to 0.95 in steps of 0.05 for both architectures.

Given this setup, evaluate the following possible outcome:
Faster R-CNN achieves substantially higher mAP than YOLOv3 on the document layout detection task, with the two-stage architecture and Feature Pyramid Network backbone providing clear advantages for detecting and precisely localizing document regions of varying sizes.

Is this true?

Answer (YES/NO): YES